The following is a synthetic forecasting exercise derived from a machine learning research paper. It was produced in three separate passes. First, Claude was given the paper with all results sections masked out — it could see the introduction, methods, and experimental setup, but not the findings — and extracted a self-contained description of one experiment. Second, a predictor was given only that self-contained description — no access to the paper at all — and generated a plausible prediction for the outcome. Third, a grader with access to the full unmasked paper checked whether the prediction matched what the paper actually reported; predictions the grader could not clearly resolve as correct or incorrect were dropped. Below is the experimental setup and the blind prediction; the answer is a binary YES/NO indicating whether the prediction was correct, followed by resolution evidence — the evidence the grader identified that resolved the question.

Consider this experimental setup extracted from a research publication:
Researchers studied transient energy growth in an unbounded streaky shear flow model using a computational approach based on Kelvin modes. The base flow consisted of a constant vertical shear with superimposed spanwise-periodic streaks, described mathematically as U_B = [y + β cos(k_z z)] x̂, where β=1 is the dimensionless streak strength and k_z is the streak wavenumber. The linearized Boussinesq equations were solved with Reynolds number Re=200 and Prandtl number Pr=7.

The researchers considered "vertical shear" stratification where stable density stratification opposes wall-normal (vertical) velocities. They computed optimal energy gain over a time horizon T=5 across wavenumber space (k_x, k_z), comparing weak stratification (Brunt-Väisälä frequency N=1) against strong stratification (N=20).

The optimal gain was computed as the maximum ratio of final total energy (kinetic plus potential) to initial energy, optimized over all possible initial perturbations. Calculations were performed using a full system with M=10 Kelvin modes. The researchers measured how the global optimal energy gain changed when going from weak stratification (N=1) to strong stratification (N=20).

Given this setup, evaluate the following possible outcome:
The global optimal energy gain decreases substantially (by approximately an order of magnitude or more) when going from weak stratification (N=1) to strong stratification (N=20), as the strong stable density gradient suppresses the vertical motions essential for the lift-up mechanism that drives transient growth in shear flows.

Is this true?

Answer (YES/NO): NO